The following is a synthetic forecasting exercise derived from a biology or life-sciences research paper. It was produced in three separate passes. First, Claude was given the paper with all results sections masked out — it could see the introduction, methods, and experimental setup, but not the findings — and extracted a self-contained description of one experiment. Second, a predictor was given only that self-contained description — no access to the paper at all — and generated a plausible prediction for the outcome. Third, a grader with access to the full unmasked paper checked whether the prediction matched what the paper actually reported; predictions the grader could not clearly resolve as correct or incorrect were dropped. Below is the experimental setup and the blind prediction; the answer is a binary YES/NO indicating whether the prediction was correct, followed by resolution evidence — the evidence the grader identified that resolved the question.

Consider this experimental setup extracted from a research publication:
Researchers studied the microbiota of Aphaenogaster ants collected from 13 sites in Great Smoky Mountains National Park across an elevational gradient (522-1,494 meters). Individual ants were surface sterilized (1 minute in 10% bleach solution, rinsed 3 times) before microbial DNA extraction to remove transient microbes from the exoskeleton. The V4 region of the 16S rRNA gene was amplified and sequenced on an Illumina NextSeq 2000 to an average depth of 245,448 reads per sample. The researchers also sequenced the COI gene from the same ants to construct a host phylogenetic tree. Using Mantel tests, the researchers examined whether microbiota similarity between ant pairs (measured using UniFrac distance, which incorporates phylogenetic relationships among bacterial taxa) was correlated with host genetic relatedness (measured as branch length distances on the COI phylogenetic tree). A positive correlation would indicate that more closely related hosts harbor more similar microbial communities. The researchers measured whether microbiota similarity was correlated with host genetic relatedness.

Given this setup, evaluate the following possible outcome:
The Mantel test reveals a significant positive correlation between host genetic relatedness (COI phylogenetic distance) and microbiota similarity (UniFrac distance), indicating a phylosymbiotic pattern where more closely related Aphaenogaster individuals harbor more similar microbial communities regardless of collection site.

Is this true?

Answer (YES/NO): NO